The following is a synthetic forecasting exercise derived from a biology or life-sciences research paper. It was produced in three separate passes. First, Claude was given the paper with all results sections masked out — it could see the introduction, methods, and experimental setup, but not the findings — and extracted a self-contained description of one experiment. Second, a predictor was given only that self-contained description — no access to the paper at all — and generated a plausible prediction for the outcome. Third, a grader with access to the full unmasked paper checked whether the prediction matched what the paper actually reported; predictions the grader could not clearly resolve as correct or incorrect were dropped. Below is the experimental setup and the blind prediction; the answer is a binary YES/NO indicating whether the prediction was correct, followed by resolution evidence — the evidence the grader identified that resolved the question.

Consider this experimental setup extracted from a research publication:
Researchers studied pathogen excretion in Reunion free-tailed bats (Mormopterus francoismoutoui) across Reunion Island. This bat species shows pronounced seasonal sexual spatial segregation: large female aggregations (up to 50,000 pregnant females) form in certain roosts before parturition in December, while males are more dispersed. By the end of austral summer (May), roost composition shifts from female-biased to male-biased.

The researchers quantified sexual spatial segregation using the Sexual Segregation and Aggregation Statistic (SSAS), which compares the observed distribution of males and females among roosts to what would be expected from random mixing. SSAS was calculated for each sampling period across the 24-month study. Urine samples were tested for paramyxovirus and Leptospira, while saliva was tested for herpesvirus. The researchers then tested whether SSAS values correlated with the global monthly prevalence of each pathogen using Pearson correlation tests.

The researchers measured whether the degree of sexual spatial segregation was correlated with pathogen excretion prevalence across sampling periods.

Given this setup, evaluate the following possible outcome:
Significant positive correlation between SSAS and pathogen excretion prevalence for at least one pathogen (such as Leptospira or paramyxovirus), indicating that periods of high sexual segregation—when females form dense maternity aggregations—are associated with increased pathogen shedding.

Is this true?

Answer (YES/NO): NO